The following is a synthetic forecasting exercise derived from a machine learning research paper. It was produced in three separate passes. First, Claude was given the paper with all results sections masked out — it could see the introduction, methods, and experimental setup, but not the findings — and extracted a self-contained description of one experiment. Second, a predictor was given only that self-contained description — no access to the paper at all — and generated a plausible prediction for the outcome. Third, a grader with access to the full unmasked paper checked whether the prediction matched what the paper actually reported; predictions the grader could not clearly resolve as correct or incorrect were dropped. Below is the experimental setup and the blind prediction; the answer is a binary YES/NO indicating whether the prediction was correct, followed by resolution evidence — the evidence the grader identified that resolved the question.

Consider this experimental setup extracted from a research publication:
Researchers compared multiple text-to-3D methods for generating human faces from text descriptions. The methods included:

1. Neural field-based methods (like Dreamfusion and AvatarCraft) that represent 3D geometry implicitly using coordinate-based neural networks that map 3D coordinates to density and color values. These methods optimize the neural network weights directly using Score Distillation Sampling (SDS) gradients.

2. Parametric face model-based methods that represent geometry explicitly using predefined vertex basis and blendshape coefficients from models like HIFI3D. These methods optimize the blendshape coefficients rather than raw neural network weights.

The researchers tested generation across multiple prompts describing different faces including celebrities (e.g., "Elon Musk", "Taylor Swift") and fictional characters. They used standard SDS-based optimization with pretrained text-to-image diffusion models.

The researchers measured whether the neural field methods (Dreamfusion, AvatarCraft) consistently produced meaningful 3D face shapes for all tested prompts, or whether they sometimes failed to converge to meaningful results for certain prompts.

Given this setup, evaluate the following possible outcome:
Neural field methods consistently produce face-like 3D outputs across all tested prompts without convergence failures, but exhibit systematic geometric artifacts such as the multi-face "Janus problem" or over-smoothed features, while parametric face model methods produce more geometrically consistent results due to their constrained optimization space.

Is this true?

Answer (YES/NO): NO